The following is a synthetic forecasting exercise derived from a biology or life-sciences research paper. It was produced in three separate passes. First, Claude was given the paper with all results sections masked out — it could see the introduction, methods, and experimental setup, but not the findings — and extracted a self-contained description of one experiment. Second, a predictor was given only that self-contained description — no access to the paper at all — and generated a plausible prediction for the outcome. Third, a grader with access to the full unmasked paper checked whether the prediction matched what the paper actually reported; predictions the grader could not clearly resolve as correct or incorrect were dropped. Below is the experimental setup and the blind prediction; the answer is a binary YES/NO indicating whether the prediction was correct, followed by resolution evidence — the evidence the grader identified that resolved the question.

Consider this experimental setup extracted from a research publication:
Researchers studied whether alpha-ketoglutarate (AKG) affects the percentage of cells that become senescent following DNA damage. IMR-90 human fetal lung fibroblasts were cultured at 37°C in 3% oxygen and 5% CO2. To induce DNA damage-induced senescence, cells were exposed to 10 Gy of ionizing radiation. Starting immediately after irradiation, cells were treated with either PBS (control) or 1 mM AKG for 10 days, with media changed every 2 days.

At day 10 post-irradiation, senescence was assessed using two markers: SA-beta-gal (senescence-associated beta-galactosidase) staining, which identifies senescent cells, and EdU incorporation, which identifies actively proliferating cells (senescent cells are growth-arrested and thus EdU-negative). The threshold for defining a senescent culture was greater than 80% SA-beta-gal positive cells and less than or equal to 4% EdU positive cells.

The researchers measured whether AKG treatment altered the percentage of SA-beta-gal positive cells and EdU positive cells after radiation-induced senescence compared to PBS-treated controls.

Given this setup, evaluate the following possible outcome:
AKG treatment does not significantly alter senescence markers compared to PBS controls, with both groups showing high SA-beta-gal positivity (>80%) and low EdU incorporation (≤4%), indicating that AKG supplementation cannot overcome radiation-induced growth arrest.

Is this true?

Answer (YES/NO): YES